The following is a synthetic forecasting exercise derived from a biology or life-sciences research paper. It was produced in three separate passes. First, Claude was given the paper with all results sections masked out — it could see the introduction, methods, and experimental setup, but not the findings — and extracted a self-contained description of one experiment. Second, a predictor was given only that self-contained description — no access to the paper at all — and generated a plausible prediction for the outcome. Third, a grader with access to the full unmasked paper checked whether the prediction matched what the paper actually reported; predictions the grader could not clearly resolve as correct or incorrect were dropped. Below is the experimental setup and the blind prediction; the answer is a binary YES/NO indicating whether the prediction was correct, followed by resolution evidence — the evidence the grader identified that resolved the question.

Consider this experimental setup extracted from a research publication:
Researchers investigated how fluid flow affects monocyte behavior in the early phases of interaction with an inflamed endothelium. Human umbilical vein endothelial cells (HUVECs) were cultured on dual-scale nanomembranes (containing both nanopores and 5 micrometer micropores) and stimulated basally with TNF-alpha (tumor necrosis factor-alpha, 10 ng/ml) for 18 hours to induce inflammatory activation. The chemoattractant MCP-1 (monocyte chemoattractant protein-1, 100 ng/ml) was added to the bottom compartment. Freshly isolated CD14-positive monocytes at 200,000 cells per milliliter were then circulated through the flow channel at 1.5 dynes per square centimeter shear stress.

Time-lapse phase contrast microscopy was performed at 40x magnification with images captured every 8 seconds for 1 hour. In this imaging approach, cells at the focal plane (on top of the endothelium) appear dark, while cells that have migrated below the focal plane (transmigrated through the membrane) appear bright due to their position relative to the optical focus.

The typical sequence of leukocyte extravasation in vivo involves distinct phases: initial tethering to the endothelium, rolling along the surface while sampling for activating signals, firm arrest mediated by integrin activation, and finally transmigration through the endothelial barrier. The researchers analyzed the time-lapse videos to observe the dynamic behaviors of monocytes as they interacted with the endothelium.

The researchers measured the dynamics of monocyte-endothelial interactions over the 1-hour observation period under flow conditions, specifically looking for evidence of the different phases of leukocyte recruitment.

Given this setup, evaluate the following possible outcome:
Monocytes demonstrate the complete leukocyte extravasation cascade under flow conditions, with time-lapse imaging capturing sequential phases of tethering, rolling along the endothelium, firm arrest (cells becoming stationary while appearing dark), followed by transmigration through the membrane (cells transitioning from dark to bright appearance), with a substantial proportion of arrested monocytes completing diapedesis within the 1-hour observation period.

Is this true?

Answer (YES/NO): NO